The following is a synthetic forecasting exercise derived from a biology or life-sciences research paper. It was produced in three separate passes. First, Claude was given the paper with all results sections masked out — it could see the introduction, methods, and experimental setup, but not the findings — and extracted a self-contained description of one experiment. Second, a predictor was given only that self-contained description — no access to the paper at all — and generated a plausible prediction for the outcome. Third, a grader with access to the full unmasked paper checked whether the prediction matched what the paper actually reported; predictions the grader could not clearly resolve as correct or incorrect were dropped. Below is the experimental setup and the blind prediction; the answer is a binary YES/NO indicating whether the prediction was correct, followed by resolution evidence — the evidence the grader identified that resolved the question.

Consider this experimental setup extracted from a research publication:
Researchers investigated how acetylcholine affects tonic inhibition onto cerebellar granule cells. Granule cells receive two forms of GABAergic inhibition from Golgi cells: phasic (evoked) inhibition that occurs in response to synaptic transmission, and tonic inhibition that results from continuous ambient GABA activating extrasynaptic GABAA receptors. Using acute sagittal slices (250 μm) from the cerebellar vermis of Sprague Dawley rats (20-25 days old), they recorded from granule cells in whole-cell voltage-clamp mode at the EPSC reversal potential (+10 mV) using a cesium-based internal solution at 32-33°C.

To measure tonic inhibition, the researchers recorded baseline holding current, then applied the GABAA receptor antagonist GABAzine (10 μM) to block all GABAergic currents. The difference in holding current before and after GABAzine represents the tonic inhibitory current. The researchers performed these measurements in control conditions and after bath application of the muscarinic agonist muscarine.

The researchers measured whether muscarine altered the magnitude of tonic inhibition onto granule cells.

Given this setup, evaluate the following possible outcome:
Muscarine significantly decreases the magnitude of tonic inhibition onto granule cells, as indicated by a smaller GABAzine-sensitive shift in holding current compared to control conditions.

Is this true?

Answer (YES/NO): YES